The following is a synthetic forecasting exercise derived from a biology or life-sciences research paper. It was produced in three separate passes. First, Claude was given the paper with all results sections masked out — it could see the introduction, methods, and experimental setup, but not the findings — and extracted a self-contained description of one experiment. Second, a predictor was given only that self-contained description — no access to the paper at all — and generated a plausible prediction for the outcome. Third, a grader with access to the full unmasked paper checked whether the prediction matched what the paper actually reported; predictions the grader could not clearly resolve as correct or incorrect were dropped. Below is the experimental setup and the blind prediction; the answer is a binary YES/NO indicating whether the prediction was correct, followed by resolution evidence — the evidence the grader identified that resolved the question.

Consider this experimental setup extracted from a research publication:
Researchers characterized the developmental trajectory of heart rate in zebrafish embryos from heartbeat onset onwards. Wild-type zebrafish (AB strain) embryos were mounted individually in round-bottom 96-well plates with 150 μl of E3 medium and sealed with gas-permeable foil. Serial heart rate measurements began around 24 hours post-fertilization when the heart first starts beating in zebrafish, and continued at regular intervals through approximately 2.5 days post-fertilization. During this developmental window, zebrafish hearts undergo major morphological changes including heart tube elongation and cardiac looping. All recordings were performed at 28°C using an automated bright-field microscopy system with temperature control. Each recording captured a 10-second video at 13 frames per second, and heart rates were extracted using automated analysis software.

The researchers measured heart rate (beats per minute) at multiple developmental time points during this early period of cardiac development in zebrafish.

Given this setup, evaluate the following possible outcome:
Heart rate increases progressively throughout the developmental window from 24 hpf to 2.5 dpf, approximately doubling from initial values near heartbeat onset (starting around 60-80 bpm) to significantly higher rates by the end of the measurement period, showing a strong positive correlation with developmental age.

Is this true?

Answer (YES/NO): NO